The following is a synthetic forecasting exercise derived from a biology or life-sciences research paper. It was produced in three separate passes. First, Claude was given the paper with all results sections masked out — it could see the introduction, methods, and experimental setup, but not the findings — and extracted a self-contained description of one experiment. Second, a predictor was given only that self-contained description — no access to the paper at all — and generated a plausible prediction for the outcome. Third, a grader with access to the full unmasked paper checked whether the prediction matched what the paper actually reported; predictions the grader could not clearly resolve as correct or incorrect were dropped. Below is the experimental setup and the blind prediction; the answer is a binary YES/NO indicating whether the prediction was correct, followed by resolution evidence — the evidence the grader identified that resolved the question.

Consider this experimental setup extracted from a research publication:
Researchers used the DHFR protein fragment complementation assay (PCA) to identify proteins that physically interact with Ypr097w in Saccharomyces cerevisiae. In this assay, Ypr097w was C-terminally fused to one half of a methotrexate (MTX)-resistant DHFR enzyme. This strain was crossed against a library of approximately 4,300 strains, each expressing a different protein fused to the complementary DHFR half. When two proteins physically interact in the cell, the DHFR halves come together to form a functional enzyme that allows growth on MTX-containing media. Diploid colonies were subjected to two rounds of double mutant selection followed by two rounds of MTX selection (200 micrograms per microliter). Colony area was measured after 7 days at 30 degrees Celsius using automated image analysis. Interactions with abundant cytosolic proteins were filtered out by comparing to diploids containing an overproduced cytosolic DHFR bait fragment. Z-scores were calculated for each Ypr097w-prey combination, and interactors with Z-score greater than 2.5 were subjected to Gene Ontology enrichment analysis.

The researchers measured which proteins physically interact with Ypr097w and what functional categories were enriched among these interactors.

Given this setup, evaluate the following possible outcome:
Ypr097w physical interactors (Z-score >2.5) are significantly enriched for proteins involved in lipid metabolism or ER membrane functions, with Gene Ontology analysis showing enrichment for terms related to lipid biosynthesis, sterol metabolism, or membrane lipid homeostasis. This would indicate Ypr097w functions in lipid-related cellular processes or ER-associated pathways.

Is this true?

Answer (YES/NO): YES